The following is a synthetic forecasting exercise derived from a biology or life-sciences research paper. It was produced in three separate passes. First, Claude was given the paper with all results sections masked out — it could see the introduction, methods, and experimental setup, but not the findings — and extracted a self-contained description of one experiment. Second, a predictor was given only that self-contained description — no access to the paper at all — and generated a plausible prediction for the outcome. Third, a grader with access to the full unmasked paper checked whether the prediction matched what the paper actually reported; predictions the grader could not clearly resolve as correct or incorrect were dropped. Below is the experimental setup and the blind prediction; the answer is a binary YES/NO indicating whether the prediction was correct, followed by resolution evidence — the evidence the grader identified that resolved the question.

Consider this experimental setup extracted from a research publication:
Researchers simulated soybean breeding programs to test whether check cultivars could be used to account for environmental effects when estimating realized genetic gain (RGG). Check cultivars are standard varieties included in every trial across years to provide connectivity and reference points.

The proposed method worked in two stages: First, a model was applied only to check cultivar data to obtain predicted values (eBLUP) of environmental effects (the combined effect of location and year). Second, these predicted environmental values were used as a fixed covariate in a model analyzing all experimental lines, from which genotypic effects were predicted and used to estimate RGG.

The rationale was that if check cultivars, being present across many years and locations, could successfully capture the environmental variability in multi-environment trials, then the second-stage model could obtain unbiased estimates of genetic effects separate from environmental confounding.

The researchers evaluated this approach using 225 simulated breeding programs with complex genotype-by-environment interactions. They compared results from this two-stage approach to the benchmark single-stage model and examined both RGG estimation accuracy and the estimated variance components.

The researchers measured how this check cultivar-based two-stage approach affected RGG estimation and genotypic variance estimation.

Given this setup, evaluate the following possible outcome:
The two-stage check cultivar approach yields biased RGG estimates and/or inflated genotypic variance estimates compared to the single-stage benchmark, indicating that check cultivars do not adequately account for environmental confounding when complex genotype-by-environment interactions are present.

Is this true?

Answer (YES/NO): YES